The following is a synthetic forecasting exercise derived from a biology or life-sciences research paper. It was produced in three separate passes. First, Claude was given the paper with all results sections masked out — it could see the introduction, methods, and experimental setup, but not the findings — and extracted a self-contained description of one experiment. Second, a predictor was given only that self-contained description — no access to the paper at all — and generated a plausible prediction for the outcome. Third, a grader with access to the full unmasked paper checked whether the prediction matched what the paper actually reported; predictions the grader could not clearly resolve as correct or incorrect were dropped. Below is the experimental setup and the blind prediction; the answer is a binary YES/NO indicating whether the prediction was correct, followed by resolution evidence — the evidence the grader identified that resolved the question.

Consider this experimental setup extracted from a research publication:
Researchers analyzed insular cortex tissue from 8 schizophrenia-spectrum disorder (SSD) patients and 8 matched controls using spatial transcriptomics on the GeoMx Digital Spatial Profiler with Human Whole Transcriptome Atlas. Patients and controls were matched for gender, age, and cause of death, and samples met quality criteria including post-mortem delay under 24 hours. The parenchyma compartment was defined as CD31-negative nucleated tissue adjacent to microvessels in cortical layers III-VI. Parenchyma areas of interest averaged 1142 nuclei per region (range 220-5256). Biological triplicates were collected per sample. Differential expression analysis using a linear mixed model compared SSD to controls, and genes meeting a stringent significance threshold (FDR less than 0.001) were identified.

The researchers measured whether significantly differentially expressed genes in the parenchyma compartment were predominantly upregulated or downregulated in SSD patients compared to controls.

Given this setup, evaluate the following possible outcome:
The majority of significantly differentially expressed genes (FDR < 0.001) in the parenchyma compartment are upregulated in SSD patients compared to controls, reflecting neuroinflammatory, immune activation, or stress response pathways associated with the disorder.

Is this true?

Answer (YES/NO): NO